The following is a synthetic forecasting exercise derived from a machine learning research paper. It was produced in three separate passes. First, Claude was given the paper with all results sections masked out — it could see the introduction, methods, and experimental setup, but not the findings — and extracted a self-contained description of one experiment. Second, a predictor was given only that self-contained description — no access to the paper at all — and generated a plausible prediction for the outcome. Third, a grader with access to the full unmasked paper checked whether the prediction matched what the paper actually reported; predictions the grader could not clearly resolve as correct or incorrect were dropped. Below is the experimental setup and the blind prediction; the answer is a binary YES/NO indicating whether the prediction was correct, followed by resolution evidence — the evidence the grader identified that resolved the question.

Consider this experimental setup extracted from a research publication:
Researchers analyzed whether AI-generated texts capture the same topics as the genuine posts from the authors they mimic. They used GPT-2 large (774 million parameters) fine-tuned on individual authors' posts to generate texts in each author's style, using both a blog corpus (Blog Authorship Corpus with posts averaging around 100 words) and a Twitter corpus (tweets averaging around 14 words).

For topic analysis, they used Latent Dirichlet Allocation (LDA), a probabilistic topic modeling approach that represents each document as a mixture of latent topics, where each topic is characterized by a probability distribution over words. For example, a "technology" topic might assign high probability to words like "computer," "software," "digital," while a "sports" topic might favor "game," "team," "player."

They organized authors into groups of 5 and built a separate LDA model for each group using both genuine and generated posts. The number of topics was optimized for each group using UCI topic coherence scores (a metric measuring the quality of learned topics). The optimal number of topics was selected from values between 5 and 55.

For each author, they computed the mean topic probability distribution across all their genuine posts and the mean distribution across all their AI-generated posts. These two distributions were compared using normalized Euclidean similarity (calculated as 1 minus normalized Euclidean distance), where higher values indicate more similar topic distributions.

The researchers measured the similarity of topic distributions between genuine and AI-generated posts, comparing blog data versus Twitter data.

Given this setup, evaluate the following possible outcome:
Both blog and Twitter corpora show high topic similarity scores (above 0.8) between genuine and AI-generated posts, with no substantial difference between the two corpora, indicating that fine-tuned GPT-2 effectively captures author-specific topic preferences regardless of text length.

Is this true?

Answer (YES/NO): NO